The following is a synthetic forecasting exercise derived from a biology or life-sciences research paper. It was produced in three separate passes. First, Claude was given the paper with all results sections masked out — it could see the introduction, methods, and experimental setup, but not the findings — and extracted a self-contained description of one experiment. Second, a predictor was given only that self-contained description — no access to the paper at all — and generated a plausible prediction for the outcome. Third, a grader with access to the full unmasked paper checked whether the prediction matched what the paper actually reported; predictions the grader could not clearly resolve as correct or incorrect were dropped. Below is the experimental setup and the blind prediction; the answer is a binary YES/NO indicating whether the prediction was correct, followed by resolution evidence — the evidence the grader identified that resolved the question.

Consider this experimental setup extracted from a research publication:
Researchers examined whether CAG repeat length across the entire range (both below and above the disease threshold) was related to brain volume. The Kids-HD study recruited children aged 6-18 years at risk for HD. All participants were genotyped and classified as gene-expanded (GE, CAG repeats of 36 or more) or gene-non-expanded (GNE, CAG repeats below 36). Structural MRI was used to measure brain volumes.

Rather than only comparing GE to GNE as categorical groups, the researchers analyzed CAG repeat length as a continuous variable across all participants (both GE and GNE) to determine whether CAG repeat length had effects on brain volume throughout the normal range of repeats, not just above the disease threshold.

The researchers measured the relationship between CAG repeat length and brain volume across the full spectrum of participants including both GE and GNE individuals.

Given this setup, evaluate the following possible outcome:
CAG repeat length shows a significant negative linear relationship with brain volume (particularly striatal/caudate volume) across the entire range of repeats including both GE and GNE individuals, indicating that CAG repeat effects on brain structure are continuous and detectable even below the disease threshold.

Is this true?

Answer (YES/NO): NO